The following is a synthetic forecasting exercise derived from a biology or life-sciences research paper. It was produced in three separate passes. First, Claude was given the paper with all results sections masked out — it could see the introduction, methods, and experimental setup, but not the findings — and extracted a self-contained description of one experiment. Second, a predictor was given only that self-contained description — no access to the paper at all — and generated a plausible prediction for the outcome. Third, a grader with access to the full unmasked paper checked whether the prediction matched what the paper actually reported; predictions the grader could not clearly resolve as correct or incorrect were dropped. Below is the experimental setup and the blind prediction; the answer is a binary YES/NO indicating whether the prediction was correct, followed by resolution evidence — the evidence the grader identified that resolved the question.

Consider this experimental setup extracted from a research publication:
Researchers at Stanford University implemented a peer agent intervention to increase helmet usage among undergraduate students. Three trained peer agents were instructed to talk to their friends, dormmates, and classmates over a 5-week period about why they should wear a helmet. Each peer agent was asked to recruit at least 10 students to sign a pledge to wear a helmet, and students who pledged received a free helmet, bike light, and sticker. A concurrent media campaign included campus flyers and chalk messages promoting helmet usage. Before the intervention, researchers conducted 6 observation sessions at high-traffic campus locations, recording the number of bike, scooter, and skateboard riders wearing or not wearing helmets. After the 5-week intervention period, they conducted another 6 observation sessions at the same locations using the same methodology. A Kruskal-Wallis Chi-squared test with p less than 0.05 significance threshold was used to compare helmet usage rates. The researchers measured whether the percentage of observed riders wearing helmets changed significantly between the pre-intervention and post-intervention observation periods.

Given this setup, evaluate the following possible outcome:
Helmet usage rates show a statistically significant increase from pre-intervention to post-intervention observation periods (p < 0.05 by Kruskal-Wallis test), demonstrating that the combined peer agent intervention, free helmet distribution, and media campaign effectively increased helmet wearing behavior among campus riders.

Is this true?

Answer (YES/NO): NO